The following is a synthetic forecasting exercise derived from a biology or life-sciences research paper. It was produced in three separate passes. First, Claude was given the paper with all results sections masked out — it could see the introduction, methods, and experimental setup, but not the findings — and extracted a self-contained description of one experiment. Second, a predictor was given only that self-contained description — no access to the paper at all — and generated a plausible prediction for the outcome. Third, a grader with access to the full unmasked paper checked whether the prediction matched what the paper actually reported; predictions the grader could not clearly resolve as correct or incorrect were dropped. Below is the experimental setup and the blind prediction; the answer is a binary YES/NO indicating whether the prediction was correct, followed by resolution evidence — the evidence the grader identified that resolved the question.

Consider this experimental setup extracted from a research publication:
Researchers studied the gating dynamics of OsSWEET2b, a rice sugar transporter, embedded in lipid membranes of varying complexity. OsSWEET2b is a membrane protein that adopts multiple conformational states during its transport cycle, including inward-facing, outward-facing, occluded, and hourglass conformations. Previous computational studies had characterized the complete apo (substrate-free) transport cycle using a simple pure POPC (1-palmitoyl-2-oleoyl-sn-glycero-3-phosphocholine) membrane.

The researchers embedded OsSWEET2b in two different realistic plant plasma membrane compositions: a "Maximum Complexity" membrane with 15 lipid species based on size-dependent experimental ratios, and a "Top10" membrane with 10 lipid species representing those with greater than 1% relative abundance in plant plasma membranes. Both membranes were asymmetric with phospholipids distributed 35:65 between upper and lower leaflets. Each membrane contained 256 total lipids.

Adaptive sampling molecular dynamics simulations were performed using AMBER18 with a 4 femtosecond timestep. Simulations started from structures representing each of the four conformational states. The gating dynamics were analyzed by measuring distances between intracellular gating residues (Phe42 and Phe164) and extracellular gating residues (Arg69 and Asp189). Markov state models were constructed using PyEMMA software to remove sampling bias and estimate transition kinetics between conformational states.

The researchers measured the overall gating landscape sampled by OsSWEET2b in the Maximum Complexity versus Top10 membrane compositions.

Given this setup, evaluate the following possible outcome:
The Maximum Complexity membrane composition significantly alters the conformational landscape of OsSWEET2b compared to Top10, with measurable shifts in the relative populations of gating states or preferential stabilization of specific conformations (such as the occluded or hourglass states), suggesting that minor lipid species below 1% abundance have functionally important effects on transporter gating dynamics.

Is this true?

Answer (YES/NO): NO